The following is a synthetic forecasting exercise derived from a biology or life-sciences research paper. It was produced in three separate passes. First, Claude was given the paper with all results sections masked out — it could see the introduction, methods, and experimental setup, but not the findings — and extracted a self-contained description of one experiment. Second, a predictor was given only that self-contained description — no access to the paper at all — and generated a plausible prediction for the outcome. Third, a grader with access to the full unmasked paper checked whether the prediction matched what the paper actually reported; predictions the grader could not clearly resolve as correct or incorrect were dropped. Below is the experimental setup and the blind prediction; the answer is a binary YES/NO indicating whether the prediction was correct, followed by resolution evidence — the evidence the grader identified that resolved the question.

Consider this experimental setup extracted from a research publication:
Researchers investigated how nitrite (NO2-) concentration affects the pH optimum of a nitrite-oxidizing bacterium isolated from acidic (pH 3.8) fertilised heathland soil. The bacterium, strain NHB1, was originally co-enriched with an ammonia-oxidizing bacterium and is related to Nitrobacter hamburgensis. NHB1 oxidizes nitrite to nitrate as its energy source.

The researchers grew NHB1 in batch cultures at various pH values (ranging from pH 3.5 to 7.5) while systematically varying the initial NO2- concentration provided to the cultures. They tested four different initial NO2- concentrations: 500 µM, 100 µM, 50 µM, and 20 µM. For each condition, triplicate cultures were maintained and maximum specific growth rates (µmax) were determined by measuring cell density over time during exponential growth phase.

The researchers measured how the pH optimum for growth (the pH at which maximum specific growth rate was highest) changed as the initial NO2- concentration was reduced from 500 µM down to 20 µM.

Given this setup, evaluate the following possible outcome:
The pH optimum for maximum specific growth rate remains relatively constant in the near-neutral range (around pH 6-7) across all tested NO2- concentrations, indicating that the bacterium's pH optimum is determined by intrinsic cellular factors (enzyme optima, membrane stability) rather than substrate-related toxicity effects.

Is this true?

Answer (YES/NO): NO